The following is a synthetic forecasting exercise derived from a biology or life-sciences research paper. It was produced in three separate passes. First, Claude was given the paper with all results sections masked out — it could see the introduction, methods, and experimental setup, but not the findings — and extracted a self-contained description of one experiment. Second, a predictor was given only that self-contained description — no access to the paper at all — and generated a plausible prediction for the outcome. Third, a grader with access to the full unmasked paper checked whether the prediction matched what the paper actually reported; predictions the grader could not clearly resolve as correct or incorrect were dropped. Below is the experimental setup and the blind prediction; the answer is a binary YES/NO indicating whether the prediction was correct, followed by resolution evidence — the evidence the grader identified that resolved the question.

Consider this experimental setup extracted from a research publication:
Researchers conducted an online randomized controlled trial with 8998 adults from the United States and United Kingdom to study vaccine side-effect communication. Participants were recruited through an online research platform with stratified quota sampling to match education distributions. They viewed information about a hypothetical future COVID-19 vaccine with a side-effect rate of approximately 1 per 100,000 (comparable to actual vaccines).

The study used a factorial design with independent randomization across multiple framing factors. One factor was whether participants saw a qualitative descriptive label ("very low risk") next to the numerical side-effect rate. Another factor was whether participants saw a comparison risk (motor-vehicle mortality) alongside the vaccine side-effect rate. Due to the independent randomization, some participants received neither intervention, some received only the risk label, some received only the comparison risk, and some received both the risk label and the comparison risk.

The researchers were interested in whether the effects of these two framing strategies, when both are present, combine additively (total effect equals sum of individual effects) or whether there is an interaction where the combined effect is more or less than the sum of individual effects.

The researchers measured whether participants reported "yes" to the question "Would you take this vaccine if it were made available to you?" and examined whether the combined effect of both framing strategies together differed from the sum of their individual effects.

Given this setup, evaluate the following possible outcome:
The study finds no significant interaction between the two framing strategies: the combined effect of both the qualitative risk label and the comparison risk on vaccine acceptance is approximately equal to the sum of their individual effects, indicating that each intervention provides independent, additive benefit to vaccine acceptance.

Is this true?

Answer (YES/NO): YES